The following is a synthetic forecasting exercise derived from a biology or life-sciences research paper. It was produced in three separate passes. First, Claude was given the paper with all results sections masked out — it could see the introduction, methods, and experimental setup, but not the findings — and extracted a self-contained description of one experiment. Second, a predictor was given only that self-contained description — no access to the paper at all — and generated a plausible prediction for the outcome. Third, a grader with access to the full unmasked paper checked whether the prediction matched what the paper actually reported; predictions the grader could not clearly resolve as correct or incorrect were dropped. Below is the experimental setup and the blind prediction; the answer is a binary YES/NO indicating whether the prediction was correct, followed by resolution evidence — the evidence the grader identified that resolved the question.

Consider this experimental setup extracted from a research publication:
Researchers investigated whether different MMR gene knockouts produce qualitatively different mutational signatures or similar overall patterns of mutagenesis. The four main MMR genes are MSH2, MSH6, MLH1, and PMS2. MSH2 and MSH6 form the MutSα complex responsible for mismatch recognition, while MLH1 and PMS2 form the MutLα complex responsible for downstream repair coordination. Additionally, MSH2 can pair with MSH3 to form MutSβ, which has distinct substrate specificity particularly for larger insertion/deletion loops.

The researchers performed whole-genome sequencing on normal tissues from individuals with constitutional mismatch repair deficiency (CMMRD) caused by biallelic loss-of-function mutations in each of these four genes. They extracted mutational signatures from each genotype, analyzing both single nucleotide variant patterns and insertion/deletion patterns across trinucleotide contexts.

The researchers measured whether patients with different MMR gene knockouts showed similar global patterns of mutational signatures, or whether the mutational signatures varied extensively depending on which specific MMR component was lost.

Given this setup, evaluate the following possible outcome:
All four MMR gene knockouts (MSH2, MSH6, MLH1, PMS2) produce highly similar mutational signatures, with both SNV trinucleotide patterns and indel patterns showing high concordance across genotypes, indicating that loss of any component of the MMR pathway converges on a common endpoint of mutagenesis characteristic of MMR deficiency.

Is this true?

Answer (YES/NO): NO